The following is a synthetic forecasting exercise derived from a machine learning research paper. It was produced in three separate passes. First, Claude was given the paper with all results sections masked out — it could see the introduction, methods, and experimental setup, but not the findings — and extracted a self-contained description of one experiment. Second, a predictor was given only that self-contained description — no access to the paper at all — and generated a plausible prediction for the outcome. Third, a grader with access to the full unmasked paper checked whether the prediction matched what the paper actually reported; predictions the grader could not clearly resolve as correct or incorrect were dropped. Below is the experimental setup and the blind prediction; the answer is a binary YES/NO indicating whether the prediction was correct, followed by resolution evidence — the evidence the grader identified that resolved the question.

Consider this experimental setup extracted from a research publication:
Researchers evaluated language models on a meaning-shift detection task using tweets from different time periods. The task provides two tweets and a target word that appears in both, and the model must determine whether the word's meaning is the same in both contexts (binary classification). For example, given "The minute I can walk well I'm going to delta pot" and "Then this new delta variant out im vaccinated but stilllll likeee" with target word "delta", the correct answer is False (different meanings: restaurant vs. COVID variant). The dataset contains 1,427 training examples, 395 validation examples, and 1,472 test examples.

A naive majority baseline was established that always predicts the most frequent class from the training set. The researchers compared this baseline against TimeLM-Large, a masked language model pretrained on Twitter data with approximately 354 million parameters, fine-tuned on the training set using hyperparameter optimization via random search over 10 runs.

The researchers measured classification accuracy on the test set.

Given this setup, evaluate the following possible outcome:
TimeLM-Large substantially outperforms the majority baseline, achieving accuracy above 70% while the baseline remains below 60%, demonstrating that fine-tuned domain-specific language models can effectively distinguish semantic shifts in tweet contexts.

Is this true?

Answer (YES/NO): NO